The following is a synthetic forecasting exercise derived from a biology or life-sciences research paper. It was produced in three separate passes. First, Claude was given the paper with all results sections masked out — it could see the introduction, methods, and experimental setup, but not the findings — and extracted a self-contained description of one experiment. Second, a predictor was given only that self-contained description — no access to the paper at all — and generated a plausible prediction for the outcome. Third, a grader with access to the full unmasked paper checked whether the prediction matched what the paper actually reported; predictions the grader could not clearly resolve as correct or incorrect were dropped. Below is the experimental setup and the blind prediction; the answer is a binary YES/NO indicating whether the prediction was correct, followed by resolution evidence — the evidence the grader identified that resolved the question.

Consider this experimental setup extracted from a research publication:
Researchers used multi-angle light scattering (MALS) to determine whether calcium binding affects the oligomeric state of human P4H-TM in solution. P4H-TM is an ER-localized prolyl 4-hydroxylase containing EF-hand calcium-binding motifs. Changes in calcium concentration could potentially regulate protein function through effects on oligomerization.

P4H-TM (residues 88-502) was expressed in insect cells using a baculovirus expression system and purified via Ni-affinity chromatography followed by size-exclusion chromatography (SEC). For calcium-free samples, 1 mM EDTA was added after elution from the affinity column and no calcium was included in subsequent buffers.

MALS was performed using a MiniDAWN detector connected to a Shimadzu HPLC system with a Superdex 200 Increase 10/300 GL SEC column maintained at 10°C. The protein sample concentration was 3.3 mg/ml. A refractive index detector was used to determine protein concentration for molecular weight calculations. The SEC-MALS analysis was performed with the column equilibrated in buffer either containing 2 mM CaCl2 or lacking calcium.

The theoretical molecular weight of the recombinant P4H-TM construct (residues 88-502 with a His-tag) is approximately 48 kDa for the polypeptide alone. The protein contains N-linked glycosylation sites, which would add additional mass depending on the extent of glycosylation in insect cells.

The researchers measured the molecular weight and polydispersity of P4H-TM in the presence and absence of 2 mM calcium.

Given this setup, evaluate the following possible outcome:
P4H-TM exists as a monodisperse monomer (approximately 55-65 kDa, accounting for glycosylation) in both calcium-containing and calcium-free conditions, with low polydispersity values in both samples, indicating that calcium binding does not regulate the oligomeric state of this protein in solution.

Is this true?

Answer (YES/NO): NO